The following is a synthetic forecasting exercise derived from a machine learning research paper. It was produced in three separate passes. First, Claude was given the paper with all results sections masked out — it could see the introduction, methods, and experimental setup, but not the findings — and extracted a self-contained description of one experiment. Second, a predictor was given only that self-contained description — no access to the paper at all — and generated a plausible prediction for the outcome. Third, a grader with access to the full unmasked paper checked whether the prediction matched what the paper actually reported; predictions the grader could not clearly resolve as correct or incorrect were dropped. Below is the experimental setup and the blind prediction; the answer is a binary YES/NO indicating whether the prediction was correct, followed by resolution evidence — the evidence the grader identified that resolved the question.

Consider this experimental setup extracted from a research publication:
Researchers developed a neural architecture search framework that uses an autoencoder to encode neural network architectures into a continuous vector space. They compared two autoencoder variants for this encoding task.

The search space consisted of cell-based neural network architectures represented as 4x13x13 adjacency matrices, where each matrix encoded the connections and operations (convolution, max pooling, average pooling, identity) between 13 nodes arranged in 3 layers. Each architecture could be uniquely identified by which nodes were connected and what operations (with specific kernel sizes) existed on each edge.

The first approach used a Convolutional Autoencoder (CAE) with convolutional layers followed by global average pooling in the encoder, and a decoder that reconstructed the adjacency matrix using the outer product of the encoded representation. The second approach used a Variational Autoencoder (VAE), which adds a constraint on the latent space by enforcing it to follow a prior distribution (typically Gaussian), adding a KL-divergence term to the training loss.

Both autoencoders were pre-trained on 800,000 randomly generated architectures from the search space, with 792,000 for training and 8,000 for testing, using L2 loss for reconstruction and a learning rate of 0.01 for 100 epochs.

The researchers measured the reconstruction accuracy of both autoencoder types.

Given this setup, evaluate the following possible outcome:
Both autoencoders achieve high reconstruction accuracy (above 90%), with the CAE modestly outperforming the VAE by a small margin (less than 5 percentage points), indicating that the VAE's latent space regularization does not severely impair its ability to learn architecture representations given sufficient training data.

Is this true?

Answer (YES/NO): NO